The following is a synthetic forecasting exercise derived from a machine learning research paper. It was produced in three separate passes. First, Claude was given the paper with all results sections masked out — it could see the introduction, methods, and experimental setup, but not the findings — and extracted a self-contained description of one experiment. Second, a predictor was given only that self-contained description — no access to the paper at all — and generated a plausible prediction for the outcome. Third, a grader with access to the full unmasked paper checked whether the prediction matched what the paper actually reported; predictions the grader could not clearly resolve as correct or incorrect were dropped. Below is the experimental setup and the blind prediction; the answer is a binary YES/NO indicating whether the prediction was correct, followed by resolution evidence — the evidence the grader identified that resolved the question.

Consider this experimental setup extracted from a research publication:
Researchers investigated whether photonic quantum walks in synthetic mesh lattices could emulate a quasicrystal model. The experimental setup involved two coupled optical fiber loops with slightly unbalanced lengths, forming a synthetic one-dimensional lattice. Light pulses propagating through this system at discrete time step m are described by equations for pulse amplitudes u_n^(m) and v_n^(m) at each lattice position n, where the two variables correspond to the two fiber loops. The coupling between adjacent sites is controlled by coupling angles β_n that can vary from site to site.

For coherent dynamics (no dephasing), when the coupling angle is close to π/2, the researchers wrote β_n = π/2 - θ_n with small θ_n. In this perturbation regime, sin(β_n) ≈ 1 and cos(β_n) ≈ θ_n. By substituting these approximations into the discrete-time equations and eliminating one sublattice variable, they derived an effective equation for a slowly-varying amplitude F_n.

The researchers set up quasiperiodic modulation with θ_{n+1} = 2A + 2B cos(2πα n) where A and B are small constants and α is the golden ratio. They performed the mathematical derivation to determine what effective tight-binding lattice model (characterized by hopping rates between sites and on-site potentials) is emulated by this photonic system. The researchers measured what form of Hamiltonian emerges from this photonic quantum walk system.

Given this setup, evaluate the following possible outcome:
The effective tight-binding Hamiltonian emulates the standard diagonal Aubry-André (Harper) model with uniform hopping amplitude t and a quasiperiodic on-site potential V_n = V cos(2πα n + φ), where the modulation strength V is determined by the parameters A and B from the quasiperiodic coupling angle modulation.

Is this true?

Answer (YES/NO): NO